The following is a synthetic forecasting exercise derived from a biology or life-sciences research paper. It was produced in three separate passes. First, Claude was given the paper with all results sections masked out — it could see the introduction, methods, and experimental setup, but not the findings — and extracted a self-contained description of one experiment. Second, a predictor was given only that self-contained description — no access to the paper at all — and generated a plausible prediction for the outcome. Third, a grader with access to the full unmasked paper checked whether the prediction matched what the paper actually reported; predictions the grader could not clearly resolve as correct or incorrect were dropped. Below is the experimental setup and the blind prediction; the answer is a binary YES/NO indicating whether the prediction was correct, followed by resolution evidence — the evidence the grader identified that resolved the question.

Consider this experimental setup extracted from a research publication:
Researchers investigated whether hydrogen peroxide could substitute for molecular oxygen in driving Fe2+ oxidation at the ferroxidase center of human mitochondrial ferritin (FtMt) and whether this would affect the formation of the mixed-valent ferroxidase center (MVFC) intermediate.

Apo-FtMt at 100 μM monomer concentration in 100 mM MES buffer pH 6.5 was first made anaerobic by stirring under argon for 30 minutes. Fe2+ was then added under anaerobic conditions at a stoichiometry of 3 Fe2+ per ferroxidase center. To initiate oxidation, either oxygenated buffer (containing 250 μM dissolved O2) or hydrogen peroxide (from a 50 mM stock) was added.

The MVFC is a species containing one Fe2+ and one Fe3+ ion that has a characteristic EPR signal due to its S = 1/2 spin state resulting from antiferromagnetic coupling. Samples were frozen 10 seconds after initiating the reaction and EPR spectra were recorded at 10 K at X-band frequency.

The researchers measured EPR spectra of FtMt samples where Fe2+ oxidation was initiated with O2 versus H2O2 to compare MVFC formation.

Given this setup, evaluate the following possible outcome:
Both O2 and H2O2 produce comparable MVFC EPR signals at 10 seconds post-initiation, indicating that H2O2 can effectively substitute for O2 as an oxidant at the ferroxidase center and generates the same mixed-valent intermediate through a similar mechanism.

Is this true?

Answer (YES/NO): NO